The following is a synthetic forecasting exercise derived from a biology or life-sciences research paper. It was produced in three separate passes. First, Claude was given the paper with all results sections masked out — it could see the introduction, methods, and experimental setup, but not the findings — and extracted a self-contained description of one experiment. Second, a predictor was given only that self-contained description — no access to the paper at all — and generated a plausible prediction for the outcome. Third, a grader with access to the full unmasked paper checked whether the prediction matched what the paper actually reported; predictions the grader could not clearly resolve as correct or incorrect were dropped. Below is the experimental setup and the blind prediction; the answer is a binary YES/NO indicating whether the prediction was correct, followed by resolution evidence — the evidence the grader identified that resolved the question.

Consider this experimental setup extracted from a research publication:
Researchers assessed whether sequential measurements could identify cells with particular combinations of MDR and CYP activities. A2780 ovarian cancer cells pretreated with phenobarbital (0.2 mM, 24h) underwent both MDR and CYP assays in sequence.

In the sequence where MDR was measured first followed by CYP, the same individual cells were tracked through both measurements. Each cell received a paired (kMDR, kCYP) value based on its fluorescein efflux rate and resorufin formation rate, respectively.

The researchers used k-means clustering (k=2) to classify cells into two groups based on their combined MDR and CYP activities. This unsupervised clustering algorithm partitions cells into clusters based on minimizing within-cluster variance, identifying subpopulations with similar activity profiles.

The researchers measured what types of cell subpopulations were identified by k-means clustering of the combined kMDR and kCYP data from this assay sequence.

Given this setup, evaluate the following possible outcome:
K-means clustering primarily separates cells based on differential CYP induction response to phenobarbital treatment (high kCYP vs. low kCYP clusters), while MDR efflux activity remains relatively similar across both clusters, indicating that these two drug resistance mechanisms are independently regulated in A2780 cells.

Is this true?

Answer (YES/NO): NO